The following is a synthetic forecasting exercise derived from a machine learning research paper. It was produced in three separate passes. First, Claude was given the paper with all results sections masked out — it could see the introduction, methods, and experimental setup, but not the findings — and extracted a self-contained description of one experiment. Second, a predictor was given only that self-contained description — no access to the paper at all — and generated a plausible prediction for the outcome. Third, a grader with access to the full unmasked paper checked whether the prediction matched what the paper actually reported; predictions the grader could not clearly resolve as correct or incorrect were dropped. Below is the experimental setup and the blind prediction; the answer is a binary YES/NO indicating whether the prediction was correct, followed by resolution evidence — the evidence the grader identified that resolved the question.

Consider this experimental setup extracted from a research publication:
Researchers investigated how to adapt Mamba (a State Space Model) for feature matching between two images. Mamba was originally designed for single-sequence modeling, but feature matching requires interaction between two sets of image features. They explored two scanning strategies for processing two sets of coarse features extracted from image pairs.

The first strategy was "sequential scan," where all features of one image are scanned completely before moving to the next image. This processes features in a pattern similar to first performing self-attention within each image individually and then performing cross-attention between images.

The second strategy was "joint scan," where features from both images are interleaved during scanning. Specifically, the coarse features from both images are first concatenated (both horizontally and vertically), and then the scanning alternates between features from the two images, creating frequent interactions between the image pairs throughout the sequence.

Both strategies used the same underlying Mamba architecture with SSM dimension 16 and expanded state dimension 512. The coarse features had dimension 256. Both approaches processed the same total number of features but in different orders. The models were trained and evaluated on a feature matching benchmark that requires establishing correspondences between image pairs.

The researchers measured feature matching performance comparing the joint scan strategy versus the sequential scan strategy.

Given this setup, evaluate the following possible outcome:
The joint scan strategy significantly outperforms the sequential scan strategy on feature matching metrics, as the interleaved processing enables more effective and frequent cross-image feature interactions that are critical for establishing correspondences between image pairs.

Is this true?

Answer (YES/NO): YES